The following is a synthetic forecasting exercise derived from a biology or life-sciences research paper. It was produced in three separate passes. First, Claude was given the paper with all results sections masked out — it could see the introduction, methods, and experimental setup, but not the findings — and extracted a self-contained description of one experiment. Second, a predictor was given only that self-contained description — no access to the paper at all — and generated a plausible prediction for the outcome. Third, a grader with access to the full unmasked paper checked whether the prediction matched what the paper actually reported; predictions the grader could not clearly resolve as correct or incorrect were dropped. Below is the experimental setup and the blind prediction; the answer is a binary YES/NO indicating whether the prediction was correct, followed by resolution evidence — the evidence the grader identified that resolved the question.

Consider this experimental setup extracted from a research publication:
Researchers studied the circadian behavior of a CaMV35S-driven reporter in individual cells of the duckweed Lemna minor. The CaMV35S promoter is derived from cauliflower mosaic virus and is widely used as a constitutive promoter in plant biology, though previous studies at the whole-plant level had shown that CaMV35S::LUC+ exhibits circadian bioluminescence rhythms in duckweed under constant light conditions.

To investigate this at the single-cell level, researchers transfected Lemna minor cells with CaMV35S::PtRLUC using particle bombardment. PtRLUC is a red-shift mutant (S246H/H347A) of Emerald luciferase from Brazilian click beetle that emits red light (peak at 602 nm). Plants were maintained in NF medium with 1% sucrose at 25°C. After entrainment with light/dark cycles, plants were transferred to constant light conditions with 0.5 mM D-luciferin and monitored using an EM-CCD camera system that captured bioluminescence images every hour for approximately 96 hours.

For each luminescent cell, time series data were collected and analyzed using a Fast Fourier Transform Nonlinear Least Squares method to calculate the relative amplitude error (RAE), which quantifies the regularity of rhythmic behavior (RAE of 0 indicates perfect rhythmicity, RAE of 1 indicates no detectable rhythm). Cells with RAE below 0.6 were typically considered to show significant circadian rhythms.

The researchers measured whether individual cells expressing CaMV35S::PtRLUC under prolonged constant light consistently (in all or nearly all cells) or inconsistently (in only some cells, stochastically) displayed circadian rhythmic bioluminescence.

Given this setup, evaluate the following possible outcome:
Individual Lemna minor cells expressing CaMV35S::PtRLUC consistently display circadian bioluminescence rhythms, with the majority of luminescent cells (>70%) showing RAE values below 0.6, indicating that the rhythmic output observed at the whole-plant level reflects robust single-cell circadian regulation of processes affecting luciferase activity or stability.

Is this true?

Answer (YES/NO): NO